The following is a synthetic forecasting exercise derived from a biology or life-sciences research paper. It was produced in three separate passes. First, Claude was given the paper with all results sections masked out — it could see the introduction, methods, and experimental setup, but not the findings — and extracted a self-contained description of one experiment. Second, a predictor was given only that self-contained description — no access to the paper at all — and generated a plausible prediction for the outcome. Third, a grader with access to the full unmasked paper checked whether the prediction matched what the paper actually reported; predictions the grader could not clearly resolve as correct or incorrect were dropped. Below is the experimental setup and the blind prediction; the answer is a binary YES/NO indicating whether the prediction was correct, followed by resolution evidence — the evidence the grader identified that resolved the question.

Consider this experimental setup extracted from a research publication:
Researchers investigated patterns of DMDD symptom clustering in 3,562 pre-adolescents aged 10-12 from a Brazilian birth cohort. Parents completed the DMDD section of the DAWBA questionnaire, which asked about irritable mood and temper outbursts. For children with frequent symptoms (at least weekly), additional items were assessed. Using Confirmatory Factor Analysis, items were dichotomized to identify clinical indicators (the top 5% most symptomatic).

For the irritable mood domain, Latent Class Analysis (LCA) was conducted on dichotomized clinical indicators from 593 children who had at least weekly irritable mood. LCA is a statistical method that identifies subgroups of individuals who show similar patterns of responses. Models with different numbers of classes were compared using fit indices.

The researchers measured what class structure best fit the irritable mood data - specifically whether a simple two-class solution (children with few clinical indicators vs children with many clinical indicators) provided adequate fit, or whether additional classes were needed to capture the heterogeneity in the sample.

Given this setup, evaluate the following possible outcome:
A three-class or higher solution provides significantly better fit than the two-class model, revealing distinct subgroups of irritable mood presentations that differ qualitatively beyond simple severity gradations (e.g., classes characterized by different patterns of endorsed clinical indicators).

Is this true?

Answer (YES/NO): NO